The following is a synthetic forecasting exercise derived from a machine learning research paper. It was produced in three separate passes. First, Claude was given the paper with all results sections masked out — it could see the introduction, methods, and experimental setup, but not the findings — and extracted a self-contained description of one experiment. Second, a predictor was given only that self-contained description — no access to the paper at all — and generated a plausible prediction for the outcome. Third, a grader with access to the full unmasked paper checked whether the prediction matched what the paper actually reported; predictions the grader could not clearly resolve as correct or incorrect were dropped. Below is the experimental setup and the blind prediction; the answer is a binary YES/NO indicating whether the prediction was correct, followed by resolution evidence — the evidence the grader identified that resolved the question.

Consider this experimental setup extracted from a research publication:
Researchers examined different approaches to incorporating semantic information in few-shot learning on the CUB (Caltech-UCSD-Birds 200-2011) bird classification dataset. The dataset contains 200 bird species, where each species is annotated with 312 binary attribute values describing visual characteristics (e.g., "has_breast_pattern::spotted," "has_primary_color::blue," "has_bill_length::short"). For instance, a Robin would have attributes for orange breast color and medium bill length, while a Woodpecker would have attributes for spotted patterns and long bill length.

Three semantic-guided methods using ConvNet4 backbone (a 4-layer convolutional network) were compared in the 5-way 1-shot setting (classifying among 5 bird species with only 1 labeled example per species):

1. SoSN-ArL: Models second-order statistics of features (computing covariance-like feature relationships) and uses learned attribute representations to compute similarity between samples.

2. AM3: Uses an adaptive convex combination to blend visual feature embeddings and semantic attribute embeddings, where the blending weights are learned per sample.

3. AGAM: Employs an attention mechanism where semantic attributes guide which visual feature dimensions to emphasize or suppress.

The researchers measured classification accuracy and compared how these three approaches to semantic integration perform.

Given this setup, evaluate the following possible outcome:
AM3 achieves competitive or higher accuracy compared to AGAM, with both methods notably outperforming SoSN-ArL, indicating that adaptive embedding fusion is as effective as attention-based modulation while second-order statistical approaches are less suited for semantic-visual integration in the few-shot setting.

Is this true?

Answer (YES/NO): NO